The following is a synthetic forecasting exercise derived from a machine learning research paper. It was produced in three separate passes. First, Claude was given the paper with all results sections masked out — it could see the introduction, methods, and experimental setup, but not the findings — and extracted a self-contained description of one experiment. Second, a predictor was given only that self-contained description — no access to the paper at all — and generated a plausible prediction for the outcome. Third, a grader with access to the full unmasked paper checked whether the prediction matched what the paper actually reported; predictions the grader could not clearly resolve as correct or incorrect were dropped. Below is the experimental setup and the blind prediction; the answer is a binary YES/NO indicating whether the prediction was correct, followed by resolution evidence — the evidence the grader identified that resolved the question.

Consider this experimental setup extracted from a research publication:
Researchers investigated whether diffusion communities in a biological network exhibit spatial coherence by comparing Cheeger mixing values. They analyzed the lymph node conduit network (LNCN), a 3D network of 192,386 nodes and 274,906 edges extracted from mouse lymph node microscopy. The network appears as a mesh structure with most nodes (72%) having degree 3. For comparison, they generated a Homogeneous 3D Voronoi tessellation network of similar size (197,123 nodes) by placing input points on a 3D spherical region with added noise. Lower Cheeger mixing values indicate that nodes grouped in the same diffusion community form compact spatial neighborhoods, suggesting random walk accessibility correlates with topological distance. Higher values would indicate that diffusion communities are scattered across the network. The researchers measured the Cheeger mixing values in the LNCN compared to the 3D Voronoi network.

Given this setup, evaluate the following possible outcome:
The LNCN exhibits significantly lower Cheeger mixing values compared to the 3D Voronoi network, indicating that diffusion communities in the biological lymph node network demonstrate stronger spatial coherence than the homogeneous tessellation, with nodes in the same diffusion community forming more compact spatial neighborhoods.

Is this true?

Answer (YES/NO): NO